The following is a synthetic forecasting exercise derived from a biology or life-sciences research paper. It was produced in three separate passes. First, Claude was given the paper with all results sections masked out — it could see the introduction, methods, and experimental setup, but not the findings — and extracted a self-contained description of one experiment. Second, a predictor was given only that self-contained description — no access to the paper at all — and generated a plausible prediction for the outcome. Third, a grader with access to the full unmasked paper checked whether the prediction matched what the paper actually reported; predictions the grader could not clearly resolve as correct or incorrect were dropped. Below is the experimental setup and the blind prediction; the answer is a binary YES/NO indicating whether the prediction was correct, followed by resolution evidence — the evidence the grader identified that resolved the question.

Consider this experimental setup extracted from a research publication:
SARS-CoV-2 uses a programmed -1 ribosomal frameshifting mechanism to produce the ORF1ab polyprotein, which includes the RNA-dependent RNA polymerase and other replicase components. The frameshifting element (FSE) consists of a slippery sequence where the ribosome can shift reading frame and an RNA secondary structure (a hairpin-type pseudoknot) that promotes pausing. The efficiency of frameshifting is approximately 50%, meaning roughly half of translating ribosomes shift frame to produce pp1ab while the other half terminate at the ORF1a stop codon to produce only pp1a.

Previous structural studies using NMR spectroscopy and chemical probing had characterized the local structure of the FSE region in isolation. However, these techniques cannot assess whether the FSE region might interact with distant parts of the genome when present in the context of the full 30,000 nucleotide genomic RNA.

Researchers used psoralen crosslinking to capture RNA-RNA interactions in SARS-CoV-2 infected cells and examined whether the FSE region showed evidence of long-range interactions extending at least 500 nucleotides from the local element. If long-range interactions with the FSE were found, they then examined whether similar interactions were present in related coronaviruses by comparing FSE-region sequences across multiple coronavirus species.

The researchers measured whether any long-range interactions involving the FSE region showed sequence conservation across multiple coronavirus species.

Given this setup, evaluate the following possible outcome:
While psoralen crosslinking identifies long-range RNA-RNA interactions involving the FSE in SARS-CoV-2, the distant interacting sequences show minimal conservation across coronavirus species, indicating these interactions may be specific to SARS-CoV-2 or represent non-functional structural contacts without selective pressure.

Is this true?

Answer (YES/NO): NO